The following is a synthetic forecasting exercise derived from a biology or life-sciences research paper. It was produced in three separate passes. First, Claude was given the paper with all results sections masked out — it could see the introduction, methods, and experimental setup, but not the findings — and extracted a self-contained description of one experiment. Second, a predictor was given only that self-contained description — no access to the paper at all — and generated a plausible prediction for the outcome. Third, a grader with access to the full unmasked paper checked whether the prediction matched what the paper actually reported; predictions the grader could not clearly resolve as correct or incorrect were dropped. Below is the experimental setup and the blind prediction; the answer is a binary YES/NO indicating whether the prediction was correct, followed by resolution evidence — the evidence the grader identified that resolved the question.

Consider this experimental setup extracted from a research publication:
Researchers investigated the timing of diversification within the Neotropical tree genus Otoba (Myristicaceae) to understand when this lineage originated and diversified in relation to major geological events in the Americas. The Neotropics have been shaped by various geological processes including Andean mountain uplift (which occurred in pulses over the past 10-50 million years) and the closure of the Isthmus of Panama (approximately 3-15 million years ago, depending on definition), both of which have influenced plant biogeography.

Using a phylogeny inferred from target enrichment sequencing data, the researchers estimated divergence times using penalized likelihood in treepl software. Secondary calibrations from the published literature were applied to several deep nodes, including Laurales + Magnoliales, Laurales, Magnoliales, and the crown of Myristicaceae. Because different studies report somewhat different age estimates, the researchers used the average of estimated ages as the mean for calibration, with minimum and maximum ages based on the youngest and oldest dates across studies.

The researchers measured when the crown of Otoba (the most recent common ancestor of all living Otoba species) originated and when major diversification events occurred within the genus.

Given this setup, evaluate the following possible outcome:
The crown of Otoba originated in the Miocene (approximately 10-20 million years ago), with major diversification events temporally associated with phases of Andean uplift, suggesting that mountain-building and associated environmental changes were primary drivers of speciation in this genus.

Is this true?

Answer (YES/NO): NO